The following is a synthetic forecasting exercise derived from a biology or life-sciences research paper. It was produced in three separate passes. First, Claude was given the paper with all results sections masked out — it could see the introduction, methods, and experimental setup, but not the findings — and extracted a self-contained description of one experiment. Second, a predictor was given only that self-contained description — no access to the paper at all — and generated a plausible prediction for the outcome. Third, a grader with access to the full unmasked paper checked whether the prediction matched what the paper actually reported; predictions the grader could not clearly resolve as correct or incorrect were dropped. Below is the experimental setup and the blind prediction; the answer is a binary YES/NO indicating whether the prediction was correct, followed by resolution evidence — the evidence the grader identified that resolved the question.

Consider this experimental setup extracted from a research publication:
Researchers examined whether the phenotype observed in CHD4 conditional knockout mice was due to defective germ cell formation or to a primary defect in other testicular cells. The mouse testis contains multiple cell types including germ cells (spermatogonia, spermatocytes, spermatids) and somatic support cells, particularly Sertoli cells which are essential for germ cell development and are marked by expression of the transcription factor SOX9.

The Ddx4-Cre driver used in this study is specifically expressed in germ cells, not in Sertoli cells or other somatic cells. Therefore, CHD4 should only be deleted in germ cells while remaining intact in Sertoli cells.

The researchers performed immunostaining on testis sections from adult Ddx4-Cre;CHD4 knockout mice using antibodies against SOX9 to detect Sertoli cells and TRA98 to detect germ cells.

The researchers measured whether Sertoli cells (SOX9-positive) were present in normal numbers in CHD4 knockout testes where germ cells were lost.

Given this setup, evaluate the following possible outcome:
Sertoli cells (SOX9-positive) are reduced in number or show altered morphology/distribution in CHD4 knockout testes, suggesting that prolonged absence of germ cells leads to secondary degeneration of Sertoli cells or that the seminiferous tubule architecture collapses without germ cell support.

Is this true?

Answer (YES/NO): NO